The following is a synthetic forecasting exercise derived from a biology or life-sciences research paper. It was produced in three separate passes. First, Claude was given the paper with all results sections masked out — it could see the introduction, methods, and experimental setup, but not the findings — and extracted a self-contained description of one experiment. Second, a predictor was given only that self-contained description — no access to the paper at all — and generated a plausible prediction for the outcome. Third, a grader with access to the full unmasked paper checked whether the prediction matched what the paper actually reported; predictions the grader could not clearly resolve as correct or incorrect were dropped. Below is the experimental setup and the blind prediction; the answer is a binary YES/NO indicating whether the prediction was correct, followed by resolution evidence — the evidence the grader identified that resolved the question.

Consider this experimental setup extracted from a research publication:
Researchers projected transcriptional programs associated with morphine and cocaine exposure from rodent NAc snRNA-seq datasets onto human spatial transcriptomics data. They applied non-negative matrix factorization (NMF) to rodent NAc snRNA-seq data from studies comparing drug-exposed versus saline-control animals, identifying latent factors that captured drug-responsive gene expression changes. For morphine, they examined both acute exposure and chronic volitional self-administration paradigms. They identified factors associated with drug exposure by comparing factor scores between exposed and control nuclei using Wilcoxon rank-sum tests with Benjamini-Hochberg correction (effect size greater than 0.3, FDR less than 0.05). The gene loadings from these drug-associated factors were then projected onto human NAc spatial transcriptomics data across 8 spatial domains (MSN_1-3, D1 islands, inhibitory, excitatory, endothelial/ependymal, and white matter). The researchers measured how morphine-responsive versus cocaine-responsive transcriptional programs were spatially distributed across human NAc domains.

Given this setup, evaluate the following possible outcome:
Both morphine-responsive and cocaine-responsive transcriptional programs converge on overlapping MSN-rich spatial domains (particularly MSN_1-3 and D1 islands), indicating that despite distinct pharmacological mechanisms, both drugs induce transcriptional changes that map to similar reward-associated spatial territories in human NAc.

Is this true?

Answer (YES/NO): NO